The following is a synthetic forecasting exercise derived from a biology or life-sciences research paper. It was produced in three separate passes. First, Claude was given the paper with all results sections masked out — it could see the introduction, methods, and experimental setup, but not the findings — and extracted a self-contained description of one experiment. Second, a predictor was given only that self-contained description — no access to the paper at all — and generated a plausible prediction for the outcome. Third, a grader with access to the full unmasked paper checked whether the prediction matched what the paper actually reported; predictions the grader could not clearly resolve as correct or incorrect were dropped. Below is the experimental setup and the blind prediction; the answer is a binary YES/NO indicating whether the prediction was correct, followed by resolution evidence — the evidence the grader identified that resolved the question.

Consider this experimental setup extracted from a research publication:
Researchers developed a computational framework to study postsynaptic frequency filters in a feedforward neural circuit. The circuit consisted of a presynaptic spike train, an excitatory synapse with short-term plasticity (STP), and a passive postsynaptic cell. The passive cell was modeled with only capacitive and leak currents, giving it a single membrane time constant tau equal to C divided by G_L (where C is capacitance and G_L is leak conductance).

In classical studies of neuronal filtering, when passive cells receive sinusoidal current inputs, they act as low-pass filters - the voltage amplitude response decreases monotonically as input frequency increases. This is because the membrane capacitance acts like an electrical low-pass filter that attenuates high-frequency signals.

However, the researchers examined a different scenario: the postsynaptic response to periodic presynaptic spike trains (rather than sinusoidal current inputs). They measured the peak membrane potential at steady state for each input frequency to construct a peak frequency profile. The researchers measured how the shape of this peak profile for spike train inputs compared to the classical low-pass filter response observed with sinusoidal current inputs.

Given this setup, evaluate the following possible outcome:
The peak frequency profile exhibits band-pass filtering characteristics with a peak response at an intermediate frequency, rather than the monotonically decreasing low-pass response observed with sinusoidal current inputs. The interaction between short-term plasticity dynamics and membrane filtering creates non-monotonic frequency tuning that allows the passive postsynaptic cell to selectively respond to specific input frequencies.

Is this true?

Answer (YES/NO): NO